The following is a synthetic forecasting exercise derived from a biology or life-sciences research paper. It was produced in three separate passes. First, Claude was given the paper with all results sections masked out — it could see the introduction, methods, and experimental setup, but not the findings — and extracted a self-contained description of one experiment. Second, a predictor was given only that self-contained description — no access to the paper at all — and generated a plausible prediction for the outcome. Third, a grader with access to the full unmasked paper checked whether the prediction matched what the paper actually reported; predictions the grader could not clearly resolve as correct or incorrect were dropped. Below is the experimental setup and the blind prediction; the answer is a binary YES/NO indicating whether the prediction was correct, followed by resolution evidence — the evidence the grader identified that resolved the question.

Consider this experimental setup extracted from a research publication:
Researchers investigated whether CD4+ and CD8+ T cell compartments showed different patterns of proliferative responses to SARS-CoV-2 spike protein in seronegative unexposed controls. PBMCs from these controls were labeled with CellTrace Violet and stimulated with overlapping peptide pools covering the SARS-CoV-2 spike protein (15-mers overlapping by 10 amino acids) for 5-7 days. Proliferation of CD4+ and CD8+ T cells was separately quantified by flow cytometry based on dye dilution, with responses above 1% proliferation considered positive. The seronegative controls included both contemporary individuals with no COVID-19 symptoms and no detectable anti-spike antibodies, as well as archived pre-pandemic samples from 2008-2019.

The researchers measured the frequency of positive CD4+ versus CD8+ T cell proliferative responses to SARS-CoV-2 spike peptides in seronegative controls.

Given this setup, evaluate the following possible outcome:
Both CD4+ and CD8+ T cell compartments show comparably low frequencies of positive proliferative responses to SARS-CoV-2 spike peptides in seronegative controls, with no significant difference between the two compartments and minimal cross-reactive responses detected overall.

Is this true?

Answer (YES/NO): NO